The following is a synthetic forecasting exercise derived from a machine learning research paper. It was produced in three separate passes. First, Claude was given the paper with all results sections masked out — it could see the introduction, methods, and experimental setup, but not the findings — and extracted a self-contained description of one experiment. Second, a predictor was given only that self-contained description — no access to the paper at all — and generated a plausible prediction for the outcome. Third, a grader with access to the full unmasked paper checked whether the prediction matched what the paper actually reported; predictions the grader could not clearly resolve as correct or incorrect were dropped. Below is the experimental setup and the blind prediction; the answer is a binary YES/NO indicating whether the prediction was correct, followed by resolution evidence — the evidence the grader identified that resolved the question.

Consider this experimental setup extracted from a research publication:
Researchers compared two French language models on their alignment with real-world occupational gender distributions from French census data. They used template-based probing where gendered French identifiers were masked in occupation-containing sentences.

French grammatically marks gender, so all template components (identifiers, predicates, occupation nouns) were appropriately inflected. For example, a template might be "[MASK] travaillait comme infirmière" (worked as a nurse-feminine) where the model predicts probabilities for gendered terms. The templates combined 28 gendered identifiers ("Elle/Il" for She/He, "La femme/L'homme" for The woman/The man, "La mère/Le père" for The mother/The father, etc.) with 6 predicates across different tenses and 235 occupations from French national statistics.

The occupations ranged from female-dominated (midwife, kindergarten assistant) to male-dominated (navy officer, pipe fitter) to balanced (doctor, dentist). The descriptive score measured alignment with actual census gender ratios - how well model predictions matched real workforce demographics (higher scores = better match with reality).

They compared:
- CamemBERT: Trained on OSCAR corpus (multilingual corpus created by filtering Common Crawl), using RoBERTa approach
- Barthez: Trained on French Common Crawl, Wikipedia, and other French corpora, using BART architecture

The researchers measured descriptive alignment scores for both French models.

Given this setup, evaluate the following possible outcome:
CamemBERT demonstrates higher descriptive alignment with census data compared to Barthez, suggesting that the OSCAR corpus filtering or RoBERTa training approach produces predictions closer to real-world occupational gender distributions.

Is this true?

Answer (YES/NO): NO